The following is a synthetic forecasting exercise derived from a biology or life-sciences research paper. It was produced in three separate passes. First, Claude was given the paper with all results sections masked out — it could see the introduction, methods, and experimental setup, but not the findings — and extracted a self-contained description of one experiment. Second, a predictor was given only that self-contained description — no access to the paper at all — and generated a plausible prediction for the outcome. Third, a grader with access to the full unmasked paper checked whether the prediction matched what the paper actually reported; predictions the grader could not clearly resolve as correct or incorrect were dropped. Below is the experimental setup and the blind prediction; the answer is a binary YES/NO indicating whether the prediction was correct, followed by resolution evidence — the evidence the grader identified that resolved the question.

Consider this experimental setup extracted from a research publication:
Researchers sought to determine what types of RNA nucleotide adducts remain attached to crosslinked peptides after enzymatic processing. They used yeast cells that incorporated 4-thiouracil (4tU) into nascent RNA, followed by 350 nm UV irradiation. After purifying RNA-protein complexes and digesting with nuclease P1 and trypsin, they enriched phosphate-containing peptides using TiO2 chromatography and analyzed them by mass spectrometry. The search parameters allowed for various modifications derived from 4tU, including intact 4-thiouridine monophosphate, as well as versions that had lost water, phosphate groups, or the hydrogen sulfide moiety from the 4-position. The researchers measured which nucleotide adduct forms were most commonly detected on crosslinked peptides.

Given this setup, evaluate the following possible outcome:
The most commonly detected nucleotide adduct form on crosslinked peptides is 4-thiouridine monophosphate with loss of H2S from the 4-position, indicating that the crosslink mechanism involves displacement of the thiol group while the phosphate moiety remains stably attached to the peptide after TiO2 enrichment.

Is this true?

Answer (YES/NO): NO